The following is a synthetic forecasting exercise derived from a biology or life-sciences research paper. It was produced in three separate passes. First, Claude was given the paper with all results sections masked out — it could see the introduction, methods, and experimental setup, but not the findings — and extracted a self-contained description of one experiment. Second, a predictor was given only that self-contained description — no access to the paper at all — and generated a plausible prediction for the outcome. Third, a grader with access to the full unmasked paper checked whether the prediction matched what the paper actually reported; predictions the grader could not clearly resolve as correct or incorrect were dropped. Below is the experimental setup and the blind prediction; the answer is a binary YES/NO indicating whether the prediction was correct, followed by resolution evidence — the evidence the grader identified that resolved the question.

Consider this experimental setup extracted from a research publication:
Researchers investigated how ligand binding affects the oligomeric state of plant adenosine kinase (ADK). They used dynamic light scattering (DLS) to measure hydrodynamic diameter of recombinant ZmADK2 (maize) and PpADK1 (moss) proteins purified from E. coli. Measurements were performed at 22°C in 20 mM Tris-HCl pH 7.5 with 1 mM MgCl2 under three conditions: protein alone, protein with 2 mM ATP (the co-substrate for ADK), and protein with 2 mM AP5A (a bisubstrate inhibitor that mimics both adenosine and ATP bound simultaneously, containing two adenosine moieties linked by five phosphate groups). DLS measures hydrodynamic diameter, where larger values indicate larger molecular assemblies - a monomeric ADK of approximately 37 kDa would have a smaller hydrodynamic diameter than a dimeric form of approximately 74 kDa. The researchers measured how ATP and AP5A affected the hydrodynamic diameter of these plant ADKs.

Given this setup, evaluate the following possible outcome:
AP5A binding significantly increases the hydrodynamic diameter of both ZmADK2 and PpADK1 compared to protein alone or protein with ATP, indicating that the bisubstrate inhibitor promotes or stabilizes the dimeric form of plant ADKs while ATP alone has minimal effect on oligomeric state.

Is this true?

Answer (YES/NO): NO